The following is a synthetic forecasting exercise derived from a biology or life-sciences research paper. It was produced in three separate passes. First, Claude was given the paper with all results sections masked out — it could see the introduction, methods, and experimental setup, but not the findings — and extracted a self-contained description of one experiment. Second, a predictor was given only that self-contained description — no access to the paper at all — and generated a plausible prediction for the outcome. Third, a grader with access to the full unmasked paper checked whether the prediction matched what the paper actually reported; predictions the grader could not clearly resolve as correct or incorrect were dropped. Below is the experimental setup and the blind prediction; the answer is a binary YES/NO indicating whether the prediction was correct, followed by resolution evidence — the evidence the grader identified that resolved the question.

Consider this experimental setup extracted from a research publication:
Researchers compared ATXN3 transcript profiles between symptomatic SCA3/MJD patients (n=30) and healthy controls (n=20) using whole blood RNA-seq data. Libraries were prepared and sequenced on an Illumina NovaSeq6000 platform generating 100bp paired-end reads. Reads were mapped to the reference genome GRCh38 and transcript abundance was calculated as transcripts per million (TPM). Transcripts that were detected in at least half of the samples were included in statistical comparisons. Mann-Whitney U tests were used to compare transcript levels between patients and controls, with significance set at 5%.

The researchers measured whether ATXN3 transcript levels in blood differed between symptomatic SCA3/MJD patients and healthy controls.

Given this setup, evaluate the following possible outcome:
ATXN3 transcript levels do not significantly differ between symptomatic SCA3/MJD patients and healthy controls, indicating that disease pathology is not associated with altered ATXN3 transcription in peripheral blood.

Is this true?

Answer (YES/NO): YES